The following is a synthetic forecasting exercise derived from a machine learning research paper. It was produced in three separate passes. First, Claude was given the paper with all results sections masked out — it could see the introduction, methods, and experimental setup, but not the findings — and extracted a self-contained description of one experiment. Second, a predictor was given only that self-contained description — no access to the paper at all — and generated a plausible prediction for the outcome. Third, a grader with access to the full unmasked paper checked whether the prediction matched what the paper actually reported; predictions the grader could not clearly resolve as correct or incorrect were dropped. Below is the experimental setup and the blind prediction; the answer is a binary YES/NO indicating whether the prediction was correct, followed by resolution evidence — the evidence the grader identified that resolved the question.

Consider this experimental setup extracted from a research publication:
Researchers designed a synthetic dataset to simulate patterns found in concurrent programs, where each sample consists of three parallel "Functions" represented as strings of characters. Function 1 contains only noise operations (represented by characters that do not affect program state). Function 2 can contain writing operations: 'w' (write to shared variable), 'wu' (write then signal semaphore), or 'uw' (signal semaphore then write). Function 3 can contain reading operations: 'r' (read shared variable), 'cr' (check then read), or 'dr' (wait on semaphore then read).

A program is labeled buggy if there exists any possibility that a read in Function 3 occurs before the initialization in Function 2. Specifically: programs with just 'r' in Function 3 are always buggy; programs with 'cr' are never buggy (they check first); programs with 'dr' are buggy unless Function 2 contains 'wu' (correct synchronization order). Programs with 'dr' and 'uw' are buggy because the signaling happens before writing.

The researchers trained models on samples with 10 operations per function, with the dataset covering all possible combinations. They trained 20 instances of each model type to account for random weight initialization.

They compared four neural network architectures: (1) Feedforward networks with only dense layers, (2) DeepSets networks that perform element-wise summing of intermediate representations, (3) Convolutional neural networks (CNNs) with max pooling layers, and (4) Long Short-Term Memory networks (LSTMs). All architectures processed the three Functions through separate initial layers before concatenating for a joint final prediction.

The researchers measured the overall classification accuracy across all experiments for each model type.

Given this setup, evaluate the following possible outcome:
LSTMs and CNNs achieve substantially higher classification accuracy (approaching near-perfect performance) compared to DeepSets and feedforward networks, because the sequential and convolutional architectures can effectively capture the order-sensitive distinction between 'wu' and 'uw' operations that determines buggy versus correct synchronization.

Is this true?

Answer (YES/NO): YES